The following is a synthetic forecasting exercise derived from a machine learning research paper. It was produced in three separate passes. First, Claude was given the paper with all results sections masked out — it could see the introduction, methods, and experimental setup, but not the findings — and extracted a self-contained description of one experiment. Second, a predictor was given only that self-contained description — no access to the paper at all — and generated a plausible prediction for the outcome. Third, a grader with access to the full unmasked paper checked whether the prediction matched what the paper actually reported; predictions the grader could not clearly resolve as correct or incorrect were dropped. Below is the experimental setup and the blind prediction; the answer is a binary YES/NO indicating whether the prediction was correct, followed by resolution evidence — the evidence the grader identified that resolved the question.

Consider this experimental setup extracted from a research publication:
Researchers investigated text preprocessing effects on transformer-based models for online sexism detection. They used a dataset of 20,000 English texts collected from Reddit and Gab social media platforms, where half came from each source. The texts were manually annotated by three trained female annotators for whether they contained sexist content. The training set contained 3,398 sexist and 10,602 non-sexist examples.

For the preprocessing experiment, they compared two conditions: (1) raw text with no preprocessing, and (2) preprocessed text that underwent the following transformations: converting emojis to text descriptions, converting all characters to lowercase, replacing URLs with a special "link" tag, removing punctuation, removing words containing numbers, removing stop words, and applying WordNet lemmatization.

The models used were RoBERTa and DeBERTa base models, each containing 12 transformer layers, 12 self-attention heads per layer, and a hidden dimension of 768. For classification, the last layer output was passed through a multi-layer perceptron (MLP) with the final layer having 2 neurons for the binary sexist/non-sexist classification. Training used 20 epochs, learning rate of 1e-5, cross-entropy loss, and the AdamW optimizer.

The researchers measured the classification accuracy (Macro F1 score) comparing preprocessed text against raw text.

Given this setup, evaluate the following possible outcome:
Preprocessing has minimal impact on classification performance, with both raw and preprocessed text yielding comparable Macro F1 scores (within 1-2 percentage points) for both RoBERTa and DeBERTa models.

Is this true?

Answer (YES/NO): NO